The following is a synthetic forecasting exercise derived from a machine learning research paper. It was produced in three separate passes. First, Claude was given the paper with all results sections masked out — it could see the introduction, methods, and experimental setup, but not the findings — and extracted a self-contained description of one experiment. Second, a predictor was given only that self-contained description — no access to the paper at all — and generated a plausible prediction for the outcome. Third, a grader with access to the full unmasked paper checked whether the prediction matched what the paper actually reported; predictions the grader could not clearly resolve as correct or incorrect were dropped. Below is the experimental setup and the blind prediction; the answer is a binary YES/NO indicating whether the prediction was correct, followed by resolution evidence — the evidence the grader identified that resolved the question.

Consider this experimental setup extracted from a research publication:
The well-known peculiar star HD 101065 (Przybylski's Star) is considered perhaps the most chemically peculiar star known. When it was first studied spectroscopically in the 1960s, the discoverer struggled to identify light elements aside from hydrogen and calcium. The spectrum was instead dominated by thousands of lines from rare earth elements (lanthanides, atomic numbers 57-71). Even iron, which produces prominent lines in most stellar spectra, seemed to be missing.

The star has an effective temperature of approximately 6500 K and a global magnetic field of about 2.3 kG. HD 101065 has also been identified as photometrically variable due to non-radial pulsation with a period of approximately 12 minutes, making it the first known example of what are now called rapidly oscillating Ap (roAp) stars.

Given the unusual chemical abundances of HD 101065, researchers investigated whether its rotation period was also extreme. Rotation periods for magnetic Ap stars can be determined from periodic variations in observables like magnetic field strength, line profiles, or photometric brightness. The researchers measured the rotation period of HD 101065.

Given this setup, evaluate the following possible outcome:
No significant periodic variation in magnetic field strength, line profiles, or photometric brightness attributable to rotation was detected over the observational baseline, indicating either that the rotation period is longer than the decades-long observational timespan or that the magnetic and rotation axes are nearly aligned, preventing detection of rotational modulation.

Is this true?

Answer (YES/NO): NO